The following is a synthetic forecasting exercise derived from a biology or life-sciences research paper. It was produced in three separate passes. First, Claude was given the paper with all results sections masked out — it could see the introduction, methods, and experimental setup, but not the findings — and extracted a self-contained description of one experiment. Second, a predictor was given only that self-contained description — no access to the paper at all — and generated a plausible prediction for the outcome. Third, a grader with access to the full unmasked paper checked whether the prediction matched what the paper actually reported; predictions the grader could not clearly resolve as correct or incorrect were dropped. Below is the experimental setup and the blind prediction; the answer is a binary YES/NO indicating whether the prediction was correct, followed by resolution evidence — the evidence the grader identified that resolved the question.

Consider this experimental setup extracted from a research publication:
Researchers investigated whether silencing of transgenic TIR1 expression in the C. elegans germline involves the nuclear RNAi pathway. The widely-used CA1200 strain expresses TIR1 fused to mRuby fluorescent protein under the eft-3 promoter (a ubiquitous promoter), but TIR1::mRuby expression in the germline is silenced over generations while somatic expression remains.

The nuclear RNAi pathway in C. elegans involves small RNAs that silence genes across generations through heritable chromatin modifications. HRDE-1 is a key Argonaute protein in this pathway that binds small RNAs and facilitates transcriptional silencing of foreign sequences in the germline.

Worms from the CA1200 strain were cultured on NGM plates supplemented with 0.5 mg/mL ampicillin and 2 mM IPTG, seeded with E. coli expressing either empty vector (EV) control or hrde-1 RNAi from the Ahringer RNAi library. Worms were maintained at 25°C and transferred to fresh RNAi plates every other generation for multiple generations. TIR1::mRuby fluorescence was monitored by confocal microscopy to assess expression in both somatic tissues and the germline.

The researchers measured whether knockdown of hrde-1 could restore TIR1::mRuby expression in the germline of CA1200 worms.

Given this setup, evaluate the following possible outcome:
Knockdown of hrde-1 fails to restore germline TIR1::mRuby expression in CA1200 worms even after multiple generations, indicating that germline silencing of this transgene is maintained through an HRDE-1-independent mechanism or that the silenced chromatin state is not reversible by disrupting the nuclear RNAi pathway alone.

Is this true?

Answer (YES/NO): NO